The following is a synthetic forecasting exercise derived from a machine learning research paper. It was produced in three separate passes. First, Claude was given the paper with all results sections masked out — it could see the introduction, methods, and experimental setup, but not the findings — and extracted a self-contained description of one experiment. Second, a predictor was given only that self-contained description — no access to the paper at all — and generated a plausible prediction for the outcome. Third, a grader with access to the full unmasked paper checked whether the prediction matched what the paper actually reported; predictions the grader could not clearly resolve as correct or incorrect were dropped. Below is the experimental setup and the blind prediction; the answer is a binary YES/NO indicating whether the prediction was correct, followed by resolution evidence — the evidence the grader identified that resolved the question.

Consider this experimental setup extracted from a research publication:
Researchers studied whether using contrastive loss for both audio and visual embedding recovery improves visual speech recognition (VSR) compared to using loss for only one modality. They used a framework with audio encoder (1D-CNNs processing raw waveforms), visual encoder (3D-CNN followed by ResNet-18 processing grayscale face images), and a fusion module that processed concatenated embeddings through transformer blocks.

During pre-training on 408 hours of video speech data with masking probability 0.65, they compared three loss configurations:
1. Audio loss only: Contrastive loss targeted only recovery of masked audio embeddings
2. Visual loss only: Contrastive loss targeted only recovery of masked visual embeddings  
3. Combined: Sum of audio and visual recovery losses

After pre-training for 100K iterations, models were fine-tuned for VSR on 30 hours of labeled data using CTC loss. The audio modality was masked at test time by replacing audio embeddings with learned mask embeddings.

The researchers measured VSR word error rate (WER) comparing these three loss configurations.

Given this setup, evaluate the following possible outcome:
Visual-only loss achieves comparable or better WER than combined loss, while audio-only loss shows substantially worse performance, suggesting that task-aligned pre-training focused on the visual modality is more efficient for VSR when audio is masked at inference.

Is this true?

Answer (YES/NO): NO